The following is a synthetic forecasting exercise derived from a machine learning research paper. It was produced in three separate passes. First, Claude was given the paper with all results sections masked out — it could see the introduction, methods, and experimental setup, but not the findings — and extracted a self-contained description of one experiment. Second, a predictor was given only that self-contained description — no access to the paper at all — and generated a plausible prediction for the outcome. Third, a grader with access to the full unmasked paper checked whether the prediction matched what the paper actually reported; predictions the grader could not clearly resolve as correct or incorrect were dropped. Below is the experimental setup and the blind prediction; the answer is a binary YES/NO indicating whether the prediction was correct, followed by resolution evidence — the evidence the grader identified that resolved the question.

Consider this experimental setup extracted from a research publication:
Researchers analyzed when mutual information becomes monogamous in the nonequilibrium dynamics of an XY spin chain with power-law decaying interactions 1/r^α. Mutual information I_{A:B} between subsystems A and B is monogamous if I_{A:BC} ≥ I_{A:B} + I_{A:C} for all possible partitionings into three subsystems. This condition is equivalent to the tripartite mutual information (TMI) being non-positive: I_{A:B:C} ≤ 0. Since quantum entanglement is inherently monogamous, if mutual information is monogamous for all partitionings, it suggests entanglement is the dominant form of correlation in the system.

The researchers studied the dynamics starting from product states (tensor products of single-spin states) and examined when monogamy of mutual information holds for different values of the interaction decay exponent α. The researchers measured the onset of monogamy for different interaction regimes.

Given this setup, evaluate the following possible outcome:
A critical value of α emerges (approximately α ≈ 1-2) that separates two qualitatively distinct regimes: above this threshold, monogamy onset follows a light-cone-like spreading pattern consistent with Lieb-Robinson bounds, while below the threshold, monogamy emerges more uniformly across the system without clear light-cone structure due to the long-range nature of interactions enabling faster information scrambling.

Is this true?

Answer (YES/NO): NO